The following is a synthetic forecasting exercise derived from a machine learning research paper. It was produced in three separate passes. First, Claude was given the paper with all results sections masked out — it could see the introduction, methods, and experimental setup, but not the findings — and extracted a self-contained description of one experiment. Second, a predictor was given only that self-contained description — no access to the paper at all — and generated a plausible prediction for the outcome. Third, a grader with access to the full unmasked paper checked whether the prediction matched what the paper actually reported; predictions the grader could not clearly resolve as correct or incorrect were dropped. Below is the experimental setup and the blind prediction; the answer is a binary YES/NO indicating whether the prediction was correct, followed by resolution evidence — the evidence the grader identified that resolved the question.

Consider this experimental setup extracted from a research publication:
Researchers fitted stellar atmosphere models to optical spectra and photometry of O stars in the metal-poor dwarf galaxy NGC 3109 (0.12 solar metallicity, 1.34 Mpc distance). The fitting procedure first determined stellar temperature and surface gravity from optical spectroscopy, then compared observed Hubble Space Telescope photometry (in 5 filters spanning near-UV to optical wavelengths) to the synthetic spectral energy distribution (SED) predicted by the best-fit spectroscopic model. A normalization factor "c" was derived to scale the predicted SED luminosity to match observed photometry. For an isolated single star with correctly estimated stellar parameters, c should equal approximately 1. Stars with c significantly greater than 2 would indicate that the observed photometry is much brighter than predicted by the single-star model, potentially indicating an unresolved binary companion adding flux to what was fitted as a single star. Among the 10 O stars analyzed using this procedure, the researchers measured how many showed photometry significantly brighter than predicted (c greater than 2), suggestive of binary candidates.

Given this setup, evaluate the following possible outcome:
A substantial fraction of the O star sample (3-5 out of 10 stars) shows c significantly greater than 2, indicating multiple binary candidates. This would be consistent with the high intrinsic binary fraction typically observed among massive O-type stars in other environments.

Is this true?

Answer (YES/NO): YES